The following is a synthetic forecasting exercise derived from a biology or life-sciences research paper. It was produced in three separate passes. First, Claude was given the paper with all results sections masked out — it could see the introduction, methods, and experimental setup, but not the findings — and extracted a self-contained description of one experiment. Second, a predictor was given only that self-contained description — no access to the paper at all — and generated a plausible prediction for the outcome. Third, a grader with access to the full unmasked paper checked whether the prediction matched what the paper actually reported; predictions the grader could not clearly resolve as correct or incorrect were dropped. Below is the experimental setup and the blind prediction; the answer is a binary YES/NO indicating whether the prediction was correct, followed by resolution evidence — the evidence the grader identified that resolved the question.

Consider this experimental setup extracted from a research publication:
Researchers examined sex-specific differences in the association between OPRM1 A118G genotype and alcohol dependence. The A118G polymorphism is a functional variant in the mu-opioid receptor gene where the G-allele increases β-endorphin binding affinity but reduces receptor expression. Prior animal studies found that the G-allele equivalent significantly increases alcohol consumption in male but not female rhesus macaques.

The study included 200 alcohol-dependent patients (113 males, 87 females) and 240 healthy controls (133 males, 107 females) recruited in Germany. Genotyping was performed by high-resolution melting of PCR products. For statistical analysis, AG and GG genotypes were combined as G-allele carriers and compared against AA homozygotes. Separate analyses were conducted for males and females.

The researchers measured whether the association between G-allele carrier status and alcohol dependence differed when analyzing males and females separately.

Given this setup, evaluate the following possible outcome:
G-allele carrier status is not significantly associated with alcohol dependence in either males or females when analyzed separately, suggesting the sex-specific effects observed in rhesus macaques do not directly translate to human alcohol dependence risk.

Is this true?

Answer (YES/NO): YES